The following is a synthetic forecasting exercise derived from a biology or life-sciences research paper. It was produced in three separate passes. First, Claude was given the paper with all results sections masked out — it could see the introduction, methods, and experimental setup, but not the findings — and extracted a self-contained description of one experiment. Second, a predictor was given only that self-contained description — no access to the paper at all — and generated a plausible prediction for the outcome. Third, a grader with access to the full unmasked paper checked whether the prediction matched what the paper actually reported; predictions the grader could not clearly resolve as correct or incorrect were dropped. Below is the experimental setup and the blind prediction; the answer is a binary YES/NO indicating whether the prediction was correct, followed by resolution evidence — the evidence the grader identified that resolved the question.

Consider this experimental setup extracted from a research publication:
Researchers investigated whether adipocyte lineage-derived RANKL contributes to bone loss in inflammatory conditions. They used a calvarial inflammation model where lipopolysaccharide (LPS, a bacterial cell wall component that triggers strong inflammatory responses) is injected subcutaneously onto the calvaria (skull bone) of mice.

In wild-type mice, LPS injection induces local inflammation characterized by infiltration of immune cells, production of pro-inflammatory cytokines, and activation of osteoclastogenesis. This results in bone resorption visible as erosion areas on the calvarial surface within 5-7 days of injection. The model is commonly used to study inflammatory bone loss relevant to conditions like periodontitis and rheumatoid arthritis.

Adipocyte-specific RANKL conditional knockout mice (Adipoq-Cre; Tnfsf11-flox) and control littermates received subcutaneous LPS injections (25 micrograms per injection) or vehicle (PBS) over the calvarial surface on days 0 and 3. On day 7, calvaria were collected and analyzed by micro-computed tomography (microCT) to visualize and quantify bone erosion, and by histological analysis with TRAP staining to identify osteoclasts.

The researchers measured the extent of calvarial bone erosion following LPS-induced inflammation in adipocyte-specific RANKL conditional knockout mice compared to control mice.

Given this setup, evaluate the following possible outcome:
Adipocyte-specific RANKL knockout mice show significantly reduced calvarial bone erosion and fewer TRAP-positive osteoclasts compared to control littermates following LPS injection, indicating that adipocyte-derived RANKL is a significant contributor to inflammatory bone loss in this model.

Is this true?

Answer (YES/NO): YES